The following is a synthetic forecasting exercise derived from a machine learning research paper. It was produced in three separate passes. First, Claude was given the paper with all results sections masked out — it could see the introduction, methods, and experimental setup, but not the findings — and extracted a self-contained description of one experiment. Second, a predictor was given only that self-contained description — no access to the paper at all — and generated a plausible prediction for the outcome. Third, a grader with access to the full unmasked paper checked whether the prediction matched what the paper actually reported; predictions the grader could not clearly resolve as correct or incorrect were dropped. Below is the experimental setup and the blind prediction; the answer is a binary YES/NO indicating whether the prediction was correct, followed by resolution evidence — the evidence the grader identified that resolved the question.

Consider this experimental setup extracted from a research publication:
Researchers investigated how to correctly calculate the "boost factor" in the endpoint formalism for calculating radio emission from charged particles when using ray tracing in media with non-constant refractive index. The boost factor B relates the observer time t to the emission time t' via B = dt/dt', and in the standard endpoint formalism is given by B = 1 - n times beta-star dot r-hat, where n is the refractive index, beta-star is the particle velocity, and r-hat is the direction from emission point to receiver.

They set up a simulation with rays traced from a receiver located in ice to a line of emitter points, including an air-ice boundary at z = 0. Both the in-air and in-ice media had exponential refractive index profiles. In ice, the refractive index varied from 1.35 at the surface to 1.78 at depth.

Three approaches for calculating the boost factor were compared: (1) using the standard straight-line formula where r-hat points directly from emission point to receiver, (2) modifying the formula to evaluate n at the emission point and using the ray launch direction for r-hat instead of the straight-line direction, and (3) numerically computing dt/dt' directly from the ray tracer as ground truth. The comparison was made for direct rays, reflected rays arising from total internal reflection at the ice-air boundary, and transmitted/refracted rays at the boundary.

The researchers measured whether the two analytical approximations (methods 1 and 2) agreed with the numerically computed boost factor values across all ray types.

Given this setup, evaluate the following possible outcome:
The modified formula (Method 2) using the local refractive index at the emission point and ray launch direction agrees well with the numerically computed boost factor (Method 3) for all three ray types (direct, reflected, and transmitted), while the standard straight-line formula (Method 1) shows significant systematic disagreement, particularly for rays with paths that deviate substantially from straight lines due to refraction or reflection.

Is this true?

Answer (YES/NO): YES